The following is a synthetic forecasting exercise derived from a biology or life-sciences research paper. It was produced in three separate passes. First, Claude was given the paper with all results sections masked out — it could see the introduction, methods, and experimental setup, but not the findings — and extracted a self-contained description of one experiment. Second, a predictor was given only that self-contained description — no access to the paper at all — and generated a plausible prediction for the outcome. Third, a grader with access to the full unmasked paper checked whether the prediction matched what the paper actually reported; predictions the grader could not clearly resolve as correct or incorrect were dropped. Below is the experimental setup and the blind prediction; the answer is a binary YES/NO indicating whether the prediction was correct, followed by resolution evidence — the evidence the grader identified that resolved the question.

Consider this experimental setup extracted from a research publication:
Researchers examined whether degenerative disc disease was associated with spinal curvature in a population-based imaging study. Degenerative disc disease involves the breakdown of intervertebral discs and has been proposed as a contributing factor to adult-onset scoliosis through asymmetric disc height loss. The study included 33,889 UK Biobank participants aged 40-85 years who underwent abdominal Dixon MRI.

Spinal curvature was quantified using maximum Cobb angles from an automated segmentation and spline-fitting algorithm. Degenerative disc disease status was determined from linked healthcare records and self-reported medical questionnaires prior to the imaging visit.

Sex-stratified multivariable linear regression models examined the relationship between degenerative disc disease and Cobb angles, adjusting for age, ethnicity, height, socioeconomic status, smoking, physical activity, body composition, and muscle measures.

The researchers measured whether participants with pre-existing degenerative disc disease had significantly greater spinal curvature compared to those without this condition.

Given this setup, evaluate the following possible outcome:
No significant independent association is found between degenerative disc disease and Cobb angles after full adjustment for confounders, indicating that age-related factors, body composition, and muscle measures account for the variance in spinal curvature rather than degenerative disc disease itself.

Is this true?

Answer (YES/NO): YES